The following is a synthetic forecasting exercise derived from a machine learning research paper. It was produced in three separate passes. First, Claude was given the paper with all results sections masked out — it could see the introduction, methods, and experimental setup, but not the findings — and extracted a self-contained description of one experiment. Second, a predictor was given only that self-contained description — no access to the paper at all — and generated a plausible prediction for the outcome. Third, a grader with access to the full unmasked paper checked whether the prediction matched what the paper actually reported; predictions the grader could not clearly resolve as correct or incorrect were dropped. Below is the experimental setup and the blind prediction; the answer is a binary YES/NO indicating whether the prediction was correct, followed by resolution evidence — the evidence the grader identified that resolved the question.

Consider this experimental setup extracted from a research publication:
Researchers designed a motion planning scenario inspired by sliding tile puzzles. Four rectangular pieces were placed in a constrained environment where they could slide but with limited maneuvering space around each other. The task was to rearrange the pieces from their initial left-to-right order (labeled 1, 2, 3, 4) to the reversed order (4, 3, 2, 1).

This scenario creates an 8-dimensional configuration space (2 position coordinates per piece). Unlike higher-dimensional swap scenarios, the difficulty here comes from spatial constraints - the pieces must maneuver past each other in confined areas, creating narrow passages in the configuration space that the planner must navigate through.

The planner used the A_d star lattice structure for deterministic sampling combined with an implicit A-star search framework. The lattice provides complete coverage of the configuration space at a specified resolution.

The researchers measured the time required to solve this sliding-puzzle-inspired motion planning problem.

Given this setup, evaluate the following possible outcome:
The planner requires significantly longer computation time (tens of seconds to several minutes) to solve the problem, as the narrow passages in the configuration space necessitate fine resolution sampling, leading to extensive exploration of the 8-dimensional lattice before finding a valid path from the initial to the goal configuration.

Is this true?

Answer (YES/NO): NO